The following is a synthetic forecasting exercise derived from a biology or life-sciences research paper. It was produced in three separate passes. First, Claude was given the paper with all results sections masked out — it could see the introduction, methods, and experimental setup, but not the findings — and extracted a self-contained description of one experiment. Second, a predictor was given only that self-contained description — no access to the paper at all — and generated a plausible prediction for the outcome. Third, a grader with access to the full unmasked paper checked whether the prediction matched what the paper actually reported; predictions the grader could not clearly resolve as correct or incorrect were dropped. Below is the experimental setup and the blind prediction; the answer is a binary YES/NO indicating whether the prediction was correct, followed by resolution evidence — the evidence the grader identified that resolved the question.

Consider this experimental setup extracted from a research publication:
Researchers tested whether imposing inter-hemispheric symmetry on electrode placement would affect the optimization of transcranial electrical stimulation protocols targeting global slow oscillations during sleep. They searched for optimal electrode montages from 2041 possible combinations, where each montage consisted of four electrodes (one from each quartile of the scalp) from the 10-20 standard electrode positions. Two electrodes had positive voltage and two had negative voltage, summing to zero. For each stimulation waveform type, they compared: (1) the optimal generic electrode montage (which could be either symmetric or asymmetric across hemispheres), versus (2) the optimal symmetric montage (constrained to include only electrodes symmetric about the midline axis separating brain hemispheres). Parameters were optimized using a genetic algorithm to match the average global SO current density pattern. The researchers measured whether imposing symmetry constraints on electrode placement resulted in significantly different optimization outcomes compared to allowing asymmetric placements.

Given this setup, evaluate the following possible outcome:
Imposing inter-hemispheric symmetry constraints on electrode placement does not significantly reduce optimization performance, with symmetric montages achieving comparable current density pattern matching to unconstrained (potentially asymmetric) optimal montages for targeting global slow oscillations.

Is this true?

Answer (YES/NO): YES